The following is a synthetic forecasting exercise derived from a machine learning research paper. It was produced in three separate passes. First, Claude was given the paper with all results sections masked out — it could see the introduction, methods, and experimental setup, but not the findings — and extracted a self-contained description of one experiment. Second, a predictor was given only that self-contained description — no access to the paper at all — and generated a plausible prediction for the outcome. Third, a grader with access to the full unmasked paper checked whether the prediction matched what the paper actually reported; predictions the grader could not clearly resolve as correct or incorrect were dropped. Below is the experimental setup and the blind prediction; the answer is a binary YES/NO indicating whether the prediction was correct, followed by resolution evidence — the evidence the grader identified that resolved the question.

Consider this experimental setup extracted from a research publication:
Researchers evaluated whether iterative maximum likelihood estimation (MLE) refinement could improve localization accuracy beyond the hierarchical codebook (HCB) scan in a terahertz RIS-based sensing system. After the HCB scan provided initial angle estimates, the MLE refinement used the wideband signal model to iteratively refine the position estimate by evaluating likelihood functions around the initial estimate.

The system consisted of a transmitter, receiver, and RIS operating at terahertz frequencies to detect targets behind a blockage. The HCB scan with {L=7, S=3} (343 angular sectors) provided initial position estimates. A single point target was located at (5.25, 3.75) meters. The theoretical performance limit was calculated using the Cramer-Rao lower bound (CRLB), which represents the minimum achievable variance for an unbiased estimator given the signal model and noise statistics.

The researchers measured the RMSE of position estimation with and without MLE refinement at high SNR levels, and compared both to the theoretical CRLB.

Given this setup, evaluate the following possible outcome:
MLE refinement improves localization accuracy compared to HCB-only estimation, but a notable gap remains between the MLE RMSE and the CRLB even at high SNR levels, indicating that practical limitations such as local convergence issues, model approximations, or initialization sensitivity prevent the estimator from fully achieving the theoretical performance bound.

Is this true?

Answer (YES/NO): NO